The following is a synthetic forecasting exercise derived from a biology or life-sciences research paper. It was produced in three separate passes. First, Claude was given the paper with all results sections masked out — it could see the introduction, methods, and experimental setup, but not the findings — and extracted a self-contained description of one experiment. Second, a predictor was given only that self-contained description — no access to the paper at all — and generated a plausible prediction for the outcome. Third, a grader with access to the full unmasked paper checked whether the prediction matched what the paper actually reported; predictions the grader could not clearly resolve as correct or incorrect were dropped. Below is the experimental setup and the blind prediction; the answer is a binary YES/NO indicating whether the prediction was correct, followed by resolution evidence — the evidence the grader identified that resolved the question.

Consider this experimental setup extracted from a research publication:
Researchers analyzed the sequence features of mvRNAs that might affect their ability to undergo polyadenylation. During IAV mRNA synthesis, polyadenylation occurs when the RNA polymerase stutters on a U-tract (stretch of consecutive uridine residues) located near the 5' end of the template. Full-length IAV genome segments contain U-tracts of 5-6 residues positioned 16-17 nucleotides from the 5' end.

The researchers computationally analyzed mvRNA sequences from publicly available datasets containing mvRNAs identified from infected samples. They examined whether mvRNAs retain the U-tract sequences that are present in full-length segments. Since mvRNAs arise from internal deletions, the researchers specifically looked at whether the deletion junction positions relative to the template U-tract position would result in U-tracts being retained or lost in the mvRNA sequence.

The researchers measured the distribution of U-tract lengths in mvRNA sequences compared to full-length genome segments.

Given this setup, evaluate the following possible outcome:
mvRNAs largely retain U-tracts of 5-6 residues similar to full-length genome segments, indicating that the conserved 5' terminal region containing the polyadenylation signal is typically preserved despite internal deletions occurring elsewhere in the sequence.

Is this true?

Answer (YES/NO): YES